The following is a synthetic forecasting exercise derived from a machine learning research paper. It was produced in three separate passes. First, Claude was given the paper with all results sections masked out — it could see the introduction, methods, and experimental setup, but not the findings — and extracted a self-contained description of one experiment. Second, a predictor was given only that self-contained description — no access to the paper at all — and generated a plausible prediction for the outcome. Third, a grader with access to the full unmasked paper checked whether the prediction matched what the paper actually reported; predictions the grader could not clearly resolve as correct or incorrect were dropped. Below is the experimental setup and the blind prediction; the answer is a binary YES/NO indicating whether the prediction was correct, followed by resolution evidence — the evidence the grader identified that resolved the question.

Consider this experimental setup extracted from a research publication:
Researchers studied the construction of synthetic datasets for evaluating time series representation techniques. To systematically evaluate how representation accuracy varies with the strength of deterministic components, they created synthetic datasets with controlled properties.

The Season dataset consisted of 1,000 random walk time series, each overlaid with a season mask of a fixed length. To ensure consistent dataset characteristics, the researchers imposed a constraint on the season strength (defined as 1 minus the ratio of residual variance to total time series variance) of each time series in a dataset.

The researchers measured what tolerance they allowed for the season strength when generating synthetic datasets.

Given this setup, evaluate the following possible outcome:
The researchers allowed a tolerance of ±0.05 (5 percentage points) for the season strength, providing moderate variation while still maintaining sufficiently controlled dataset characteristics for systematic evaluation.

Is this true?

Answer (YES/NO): NO